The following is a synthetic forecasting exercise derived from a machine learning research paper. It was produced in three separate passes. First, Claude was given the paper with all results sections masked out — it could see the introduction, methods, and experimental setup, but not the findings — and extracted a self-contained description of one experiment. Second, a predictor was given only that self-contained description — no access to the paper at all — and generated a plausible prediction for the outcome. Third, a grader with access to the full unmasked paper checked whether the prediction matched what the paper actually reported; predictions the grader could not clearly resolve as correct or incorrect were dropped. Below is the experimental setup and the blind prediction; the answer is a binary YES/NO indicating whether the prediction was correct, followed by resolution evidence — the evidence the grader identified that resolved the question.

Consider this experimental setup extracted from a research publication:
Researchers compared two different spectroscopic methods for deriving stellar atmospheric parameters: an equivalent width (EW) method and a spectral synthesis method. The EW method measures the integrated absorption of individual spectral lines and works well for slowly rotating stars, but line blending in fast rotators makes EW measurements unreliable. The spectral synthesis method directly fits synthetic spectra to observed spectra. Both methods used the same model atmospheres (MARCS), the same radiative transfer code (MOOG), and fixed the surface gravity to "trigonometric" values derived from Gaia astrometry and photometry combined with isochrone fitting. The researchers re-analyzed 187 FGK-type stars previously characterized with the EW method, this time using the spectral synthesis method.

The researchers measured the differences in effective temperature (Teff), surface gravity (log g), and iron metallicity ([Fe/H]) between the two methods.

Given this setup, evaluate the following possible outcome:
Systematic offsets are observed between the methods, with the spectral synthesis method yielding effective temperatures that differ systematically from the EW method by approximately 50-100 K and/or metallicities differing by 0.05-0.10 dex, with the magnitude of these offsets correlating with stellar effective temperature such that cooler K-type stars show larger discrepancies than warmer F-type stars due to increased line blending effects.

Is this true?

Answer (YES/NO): NO